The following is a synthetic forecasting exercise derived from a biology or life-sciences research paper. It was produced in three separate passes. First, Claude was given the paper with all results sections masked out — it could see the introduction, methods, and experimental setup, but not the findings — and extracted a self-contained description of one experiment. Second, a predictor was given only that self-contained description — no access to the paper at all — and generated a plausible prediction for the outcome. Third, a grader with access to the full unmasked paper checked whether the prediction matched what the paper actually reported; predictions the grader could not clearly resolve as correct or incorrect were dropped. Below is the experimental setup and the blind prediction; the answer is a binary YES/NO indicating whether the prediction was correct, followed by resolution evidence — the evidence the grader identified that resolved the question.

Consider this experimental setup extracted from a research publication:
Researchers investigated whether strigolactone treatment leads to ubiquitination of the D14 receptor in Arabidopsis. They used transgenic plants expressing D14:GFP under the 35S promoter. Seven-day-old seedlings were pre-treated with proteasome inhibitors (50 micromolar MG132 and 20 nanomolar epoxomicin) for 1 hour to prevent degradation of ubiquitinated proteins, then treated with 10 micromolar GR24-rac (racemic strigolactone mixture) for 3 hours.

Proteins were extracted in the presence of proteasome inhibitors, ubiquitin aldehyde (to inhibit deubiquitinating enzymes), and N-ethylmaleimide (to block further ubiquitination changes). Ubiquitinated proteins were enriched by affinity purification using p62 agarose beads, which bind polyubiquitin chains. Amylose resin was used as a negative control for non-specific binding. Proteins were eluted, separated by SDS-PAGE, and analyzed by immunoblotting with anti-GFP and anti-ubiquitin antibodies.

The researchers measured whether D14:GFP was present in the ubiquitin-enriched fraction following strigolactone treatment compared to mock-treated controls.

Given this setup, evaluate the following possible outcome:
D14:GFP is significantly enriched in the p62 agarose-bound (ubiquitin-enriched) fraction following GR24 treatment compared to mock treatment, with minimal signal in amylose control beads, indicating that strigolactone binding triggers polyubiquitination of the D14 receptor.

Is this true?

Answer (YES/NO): YES